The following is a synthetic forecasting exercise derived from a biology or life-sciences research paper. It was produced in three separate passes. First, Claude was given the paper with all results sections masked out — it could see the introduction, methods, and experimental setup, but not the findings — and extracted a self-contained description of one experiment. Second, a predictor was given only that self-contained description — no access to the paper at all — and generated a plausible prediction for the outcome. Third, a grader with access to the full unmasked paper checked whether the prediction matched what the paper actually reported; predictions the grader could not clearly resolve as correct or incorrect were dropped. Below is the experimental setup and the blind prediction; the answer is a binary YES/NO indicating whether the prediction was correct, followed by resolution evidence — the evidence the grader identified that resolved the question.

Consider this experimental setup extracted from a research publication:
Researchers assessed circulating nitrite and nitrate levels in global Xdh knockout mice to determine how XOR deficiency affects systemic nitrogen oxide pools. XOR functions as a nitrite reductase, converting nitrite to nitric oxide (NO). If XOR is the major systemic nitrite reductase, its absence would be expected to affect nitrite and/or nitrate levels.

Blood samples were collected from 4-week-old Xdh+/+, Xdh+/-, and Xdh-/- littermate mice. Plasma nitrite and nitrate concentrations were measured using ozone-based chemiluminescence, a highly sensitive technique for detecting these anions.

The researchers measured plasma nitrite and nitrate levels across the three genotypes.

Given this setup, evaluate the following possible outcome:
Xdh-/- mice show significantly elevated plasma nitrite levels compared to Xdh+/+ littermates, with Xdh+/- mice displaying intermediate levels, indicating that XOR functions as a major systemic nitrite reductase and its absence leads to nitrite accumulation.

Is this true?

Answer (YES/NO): YES